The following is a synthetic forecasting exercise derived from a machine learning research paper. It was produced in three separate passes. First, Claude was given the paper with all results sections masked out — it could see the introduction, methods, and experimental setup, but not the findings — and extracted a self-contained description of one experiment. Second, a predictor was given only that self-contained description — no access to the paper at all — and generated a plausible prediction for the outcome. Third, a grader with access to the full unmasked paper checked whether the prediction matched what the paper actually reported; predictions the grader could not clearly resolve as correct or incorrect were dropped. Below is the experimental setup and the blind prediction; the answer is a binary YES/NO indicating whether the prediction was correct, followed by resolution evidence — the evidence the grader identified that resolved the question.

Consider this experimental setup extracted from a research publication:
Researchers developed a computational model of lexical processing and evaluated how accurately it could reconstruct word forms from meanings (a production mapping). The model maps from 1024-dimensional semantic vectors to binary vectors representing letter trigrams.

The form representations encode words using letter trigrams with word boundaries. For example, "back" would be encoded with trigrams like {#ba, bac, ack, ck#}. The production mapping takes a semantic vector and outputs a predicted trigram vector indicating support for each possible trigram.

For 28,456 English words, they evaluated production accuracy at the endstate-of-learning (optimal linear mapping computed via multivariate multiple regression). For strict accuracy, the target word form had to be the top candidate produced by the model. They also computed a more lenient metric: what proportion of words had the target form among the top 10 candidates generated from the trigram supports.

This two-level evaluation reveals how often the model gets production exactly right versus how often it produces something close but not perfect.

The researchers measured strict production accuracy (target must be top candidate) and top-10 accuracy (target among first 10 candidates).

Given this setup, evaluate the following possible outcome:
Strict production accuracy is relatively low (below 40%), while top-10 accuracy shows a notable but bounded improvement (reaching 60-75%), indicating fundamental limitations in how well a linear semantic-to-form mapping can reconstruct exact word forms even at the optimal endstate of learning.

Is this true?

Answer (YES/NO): NO